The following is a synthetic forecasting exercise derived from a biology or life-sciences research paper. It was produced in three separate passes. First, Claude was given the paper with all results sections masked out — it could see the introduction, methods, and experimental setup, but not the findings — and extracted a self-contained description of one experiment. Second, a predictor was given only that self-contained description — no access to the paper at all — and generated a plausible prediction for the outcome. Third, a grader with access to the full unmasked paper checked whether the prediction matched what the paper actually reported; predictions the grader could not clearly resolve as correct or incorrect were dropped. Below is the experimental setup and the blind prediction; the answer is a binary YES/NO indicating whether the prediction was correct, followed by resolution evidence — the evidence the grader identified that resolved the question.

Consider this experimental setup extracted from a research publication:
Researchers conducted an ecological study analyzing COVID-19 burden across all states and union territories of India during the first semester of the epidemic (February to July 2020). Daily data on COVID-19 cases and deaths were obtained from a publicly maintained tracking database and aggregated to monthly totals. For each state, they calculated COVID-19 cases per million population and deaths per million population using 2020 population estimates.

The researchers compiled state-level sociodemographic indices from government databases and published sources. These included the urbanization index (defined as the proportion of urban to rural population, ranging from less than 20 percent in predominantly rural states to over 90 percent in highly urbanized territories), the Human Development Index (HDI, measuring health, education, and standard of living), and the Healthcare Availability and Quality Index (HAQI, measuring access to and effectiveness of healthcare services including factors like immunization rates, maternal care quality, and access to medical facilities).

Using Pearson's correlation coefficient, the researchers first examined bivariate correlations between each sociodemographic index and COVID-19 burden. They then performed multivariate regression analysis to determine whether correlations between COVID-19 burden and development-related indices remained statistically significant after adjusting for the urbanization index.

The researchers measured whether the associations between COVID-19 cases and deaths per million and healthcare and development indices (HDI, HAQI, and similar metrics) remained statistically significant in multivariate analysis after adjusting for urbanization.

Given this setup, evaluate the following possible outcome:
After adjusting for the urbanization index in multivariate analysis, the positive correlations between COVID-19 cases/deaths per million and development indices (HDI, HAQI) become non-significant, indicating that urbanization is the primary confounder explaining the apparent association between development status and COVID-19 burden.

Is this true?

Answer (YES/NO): YES